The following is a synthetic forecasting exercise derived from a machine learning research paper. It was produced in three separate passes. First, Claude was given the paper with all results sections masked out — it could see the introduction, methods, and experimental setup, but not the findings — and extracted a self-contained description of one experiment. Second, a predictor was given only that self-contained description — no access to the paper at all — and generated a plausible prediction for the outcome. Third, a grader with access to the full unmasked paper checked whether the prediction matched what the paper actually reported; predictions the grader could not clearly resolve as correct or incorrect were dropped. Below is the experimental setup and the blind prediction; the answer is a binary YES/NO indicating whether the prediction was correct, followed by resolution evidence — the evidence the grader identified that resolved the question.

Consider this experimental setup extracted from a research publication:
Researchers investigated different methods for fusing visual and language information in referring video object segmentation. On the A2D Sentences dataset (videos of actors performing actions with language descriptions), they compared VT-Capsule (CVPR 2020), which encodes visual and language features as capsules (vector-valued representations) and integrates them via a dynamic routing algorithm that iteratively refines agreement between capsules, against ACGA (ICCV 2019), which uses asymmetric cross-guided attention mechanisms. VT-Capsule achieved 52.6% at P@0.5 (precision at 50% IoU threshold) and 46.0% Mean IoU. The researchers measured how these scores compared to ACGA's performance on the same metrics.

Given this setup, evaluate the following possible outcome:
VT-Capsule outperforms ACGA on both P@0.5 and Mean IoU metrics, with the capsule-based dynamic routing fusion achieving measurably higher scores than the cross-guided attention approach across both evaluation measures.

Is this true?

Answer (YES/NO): NO